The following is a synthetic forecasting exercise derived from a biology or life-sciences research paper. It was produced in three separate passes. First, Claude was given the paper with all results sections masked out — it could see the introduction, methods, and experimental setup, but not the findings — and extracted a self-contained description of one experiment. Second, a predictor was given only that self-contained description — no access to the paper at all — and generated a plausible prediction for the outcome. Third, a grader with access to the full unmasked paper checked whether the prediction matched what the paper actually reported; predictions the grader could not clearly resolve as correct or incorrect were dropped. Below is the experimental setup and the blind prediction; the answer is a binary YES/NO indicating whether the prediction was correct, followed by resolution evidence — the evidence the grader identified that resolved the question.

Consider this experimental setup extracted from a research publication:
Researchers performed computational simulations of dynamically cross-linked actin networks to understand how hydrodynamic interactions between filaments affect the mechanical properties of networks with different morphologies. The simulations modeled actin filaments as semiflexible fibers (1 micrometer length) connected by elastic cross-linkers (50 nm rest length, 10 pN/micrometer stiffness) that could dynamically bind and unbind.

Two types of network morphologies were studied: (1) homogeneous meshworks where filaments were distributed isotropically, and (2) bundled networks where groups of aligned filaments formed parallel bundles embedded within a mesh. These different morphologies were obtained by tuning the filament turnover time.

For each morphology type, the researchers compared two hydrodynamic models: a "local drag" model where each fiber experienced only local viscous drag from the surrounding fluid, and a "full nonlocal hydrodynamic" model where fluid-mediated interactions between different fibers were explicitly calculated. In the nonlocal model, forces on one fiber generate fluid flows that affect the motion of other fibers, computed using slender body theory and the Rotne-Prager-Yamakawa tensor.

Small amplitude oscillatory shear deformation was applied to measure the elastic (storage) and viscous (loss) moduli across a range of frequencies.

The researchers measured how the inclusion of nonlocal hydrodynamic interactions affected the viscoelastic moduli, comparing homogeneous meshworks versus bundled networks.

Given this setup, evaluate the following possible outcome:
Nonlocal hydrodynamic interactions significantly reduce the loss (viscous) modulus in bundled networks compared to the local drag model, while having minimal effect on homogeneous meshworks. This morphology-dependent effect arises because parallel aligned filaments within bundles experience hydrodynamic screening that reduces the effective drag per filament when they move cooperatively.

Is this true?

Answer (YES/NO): YES